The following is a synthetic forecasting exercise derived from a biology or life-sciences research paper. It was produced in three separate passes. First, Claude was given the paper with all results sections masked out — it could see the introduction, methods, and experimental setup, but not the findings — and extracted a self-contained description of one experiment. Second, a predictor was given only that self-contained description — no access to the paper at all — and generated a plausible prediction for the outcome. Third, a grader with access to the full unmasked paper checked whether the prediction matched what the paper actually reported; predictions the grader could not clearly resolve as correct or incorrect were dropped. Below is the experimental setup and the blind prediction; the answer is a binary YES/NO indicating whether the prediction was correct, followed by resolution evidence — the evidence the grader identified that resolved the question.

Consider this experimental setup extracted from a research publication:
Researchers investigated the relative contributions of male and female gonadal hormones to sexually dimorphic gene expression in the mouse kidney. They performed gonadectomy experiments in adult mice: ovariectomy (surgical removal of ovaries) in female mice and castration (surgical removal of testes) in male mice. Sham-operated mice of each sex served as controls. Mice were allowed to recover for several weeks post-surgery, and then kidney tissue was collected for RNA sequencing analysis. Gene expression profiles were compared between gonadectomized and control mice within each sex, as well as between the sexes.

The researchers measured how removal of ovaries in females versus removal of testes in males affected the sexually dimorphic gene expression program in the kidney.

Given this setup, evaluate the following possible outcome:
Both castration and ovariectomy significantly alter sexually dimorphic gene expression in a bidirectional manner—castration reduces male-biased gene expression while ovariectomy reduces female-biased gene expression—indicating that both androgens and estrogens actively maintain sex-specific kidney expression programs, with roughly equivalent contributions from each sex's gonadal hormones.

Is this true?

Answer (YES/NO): NO